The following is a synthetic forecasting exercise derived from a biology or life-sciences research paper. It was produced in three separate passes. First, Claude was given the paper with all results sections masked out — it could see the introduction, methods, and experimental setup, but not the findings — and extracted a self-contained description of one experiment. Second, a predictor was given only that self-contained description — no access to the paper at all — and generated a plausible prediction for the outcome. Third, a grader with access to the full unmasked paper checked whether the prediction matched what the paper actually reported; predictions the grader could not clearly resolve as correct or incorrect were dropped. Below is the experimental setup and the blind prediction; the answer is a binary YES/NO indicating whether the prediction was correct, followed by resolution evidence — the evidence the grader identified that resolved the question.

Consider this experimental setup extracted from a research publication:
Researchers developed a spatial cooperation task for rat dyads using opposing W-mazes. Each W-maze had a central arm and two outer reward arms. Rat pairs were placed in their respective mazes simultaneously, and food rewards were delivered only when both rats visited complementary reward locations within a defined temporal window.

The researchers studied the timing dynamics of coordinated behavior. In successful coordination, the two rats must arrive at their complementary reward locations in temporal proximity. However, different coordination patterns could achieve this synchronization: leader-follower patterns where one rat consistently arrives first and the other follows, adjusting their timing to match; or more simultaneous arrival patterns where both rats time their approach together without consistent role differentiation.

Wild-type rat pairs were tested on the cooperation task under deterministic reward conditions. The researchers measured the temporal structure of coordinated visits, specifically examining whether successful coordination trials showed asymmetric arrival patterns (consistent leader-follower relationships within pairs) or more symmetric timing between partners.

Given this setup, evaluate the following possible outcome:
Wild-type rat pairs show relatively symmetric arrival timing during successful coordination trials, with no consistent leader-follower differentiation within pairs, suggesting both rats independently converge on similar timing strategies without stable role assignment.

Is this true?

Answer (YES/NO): YES